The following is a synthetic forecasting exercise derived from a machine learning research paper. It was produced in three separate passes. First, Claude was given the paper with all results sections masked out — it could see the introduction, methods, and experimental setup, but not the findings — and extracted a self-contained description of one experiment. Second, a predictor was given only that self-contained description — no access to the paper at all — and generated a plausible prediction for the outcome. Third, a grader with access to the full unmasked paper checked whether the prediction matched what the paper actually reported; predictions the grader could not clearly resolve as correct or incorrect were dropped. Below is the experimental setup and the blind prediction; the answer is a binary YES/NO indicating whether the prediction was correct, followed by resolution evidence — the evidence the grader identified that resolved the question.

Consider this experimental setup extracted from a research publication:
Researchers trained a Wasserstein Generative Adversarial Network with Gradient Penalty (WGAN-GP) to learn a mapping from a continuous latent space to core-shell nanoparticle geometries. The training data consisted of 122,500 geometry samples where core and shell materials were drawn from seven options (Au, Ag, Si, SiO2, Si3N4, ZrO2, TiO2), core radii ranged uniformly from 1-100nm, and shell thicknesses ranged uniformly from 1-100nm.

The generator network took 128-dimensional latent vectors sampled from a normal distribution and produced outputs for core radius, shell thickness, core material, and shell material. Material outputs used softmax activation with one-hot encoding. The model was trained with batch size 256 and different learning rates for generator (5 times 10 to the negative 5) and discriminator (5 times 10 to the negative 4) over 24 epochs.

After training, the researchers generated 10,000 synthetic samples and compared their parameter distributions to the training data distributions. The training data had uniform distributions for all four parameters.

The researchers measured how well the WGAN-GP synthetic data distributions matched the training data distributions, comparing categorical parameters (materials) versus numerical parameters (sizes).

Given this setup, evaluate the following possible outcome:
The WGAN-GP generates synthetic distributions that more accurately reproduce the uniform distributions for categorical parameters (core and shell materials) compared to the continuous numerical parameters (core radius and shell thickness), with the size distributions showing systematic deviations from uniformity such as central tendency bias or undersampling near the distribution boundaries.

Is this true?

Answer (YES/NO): NO